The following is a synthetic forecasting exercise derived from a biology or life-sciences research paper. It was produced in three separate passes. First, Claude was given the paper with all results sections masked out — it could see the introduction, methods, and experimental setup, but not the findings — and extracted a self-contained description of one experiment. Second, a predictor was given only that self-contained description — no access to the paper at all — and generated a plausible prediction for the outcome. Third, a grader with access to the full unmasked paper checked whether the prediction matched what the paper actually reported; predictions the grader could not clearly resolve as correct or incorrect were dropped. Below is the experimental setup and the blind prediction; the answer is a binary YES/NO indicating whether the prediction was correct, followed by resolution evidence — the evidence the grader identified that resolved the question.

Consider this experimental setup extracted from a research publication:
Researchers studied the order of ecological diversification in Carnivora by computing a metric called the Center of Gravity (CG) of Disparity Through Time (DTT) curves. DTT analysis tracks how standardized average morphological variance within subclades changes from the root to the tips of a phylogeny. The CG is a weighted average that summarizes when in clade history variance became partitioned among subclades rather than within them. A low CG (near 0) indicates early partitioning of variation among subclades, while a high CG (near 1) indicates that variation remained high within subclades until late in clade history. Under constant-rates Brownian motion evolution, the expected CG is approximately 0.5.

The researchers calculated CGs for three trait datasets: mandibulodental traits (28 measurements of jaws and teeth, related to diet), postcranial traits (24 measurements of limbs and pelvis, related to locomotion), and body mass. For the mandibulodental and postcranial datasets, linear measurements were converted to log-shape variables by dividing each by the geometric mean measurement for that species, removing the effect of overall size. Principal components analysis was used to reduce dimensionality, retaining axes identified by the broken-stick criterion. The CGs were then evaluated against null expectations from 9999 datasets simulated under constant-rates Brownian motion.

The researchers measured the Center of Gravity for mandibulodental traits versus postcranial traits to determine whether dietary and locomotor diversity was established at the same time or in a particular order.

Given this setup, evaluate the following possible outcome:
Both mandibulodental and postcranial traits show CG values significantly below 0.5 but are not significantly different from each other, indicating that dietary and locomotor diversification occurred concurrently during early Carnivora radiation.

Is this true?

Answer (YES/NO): NO